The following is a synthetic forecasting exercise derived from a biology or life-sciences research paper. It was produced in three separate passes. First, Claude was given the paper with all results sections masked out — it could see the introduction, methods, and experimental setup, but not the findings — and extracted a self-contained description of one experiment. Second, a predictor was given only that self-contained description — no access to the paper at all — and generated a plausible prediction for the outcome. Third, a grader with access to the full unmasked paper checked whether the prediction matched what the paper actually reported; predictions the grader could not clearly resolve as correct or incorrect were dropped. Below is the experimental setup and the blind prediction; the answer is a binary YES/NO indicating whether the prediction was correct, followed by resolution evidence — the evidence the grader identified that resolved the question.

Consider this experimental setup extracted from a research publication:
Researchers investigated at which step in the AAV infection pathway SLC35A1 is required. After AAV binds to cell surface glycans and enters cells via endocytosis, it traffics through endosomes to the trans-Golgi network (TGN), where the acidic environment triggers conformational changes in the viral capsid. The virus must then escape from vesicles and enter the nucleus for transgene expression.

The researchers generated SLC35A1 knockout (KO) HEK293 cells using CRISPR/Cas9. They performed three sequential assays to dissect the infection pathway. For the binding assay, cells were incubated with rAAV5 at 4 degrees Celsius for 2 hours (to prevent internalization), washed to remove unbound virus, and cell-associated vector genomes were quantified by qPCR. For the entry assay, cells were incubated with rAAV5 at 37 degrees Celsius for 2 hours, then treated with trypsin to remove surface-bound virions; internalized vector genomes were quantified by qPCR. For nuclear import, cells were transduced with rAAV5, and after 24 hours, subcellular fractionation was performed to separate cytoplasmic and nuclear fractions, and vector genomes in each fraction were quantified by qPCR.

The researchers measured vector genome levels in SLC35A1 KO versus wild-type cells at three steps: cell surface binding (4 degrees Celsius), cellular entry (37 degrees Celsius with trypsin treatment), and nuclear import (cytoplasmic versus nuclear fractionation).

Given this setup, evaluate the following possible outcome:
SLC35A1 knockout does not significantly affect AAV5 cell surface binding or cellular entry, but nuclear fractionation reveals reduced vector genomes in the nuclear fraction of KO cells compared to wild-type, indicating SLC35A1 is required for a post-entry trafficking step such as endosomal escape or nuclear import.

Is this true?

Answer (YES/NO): NO